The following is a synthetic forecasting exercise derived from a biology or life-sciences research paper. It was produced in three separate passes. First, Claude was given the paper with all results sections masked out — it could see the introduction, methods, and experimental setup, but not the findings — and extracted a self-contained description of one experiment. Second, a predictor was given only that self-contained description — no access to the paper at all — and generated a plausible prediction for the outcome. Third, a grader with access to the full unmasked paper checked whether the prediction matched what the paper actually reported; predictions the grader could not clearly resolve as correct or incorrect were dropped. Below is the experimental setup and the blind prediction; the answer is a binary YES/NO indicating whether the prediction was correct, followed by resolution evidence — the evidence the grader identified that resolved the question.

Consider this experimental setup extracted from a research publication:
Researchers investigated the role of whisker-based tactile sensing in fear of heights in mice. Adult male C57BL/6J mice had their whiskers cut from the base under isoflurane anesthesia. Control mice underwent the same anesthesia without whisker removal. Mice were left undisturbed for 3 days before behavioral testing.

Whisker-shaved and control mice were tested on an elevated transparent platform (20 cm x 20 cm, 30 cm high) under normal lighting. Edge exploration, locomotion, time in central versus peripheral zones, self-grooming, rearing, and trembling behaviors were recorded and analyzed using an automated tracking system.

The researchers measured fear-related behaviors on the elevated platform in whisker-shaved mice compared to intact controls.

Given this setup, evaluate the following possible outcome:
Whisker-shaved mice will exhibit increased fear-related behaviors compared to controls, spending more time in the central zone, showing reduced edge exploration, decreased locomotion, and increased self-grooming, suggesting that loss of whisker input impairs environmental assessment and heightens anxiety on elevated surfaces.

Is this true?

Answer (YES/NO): NO